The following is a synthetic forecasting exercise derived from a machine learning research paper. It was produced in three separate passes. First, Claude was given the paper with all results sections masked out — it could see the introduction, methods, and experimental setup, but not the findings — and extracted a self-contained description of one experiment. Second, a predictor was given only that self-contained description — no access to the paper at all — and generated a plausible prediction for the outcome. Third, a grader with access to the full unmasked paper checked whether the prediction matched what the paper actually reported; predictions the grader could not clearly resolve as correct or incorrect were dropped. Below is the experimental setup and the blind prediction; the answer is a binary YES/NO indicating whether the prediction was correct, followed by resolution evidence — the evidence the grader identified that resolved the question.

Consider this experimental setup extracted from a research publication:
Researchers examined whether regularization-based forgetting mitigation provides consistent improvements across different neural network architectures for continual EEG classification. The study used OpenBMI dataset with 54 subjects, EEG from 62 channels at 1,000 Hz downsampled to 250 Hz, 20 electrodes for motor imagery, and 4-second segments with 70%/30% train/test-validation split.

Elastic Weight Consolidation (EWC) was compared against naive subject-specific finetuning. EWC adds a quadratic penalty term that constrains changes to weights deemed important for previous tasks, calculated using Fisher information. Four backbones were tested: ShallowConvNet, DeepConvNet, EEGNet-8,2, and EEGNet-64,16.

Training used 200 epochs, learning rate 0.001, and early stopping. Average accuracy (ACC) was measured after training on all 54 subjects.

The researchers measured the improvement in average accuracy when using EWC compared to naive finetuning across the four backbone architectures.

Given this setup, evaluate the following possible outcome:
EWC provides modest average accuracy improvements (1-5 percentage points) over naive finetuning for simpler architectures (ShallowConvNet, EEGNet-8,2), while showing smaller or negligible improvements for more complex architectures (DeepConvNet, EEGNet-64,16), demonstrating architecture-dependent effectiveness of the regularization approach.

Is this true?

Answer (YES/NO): NO